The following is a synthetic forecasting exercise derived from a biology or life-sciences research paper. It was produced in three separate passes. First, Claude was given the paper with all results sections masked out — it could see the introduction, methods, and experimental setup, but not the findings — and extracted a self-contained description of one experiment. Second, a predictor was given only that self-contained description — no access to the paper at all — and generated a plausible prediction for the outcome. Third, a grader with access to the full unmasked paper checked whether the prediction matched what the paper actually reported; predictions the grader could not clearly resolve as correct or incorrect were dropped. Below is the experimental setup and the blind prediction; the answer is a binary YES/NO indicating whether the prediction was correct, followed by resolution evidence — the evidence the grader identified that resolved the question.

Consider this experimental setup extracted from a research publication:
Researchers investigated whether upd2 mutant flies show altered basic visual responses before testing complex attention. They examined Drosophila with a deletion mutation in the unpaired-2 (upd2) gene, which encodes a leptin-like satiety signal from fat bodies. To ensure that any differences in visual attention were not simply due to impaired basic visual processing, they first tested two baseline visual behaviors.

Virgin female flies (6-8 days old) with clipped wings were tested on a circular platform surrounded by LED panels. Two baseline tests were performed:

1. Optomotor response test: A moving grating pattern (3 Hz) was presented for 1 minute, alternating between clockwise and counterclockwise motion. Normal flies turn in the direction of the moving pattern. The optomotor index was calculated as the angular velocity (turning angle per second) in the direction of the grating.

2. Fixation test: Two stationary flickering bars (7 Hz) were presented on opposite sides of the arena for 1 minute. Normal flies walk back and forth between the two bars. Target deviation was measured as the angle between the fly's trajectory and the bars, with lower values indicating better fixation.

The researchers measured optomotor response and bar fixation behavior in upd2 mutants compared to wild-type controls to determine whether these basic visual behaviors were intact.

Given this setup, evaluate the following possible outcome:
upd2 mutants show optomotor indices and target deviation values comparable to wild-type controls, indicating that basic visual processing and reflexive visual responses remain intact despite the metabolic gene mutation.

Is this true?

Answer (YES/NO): YES